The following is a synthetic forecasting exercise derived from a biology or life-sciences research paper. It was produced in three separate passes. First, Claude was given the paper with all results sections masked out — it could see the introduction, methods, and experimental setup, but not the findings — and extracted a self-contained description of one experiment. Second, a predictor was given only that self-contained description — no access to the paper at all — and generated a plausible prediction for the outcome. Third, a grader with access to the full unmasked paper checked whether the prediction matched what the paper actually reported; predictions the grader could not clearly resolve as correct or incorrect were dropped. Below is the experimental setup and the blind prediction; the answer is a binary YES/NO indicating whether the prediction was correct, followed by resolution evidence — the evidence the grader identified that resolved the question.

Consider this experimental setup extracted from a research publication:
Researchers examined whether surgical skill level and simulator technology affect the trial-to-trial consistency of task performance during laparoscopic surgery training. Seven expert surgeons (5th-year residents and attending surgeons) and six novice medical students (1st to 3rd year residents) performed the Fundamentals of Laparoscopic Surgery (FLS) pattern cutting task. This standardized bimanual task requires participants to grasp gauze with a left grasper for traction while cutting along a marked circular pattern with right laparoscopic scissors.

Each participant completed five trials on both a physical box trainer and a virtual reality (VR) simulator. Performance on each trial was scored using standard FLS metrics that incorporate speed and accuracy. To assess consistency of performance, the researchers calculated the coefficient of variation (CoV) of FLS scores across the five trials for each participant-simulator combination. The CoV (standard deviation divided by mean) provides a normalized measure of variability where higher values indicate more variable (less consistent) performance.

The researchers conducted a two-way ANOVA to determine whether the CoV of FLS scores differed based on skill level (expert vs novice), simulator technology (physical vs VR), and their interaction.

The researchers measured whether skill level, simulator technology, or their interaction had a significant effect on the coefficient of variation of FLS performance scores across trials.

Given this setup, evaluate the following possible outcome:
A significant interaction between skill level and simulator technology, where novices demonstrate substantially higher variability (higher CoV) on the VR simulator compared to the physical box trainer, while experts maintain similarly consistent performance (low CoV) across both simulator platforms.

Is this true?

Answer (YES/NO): NO